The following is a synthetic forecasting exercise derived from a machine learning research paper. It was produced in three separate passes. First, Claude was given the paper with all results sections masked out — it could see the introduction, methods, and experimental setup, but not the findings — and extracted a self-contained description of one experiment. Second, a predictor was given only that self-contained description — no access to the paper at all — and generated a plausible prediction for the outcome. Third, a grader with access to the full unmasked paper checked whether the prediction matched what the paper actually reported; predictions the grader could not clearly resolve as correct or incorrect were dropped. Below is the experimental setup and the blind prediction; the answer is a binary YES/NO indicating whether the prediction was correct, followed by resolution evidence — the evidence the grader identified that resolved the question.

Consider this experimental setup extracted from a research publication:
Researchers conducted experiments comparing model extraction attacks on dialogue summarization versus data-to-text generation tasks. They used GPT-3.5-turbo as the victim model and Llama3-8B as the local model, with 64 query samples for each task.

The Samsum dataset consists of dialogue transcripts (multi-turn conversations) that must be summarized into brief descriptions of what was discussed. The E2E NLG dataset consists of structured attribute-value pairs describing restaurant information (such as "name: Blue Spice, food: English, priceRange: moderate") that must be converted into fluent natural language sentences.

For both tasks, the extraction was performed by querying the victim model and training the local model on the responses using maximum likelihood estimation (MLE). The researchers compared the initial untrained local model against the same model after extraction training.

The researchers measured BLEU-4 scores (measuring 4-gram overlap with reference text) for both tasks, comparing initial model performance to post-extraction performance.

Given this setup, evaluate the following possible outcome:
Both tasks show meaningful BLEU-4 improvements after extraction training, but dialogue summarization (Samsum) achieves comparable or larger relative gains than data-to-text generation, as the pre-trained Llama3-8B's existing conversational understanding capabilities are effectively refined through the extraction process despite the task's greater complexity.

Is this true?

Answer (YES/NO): NO